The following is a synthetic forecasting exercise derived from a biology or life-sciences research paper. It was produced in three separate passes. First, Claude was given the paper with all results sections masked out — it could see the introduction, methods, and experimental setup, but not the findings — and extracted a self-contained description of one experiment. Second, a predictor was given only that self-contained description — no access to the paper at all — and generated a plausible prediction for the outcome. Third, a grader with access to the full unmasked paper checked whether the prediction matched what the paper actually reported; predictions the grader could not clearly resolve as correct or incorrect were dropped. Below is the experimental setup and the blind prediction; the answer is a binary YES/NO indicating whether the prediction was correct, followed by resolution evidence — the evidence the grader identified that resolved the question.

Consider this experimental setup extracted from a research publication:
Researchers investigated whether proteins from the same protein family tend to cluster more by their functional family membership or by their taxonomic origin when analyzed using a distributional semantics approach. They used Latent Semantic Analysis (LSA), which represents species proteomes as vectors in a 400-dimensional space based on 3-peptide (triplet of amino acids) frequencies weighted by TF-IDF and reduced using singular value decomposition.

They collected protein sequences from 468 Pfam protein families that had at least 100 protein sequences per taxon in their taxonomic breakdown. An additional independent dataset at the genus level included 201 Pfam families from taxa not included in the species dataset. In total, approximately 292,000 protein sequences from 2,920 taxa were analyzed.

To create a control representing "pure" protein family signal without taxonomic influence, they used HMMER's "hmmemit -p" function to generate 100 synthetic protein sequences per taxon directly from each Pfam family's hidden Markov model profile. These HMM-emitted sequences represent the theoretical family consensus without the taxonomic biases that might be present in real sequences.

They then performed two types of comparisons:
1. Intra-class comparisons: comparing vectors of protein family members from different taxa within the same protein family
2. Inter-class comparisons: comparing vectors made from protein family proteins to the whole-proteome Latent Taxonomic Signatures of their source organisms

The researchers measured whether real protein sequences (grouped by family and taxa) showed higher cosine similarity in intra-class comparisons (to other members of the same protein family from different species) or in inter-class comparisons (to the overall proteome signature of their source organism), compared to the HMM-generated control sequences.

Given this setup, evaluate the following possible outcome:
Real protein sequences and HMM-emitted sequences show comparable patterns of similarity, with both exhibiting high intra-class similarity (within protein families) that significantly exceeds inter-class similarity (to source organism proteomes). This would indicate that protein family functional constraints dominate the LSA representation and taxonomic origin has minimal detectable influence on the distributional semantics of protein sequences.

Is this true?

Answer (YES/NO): NO